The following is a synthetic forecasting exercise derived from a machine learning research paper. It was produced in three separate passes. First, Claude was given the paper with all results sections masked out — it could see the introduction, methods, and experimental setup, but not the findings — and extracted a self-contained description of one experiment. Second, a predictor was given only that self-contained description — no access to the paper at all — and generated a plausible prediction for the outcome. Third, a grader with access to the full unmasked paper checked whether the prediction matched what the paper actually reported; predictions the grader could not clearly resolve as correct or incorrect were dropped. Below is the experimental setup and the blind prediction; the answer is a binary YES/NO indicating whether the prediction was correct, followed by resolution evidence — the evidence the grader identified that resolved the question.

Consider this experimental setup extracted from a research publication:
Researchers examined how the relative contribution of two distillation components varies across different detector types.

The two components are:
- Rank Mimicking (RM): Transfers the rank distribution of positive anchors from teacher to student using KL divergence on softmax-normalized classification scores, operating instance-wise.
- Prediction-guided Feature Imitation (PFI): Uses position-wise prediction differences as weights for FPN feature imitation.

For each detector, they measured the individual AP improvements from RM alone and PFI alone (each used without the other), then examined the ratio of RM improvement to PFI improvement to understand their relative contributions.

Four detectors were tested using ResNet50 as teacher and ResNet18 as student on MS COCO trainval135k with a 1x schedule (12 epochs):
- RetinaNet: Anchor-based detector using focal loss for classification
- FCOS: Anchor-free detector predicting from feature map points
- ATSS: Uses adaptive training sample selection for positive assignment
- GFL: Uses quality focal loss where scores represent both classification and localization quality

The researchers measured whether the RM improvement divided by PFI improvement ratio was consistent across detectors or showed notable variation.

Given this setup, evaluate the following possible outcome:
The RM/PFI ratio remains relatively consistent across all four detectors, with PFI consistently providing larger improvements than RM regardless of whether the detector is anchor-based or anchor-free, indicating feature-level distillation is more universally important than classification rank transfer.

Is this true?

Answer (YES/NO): NO